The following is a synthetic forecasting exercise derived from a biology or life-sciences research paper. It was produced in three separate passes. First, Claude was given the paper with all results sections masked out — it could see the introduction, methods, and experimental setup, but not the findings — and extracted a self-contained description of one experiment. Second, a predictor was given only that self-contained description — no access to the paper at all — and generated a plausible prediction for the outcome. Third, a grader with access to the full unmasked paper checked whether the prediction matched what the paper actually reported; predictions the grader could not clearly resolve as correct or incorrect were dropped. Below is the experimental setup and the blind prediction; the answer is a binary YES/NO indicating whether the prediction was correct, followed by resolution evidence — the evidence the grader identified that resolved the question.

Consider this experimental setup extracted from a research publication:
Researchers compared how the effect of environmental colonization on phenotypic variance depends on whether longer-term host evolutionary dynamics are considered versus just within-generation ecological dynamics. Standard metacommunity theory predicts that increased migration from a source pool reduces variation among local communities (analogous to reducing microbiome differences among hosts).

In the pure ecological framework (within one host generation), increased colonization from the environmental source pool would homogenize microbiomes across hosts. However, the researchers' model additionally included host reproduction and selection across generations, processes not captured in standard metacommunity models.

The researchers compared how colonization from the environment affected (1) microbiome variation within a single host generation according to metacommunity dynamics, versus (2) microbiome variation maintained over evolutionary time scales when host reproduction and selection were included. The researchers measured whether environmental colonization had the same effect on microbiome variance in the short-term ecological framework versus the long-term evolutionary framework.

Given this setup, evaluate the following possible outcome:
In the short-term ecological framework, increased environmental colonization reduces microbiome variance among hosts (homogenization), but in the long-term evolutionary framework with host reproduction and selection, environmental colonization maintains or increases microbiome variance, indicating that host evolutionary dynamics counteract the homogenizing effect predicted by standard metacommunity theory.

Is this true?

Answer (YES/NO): YES